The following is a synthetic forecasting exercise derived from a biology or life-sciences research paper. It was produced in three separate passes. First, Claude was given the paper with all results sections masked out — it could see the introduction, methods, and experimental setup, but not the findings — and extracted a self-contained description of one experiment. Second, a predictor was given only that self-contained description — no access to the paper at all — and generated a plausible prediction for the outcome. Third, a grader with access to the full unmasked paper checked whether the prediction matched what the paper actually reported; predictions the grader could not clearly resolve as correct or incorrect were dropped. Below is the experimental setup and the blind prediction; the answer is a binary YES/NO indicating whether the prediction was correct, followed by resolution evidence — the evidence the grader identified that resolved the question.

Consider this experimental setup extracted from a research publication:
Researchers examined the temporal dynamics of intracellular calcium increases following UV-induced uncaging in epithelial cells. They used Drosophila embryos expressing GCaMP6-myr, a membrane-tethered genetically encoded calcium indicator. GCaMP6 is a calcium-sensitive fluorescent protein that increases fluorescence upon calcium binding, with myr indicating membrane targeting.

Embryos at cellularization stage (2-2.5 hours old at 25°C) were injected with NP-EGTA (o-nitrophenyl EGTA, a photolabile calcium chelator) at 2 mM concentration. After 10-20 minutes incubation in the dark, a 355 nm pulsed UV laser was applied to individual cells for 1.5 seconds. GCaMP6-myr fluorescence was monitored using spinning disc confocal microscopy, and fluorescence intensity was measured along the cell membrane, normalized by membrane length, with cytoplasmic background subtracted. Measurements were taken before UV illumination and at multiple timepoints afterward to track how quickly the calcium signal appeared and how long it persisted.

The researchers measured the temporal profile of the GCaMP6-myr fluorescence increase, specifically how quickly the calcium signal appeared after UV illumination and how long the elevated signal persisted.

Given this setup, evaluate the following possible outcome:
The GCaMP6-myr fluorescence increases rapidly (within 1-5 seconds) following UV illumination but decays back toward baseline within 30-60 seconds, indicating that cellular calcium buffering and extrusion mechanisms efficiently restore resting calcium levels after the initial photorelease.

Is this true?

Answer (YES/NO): NO